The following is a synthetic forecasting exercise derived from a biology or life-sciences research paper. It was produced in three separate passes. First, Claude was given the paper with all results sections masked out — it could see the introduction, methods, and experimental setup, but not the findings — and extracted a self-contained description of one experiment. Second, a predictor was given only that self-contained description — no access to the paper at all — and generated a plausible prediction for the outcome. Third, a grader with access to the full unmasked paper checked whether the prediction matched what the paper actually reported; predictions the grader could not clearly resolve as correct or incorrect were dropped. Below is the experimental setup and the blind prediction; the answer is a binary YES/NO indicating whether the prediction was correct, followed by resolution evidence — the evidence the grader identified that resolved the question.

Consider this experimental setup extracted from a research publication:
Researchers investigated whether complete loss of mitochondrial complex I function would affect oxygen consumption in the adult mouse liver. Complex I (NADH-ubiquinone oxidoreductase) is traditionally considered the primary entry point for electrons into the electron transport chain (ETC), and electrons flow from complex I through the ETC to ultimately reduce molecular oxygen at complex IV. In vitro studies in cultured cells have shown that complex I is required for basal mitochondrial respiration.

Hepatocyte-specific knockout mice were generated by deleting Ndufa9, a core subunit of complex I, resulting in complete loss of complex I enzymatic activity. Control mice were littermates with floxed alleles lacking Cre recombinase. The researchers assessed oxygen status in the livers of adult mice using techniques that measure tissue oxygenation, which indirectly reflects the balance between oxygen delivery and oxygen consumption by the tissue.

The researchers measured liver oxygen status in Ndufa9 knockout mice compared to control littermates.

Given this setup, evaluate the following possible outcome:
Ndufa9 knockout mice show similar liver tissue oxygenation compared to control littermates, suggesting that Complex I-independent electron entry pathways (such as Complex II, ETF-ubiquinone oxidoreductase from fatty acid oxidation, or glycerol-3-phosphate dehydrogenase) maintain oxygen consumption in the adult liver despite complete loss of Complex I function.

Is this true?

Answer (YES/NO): YES